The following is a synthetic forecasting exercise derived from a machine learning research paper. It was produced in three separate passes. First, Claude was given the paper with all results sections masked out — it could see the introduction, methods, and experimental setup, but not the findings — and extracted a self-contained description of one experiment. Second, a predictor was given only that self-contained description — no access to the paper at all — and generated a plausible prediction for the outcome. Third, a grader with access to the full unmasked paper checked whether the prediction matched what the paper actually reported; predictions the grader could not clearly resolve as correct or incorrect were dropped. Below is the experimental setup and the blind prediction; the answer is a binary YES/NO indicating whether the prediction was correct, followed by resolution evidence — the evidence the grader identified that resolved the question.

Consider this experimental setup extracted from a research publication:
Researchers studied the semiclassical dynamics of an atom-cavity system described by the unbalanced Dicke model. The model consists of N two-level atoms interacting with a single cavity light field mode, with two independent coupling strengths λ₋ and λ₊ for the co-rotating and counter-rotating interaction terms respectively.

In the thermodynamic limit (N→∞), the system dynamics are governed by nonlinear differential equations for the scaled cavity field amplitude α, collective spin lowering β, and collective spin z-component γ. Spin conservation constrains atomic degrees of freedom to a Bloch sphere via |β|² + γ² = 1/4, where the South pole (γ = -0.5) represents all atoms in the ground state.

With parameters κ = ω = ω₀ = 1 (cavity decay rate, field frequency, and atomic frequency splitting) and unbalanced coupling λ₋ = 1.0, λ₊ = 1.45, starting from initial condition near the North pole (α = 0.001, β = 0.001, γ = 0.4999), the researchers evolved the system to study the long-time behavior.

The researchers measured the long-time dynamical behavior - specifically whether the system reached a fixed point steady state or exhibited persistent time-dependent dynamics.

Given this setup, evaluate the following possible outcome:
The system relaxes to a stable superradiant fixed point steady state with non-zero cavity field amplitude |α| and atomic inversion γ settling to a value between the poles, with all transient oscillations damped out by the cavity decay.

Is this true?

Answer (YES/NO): NO